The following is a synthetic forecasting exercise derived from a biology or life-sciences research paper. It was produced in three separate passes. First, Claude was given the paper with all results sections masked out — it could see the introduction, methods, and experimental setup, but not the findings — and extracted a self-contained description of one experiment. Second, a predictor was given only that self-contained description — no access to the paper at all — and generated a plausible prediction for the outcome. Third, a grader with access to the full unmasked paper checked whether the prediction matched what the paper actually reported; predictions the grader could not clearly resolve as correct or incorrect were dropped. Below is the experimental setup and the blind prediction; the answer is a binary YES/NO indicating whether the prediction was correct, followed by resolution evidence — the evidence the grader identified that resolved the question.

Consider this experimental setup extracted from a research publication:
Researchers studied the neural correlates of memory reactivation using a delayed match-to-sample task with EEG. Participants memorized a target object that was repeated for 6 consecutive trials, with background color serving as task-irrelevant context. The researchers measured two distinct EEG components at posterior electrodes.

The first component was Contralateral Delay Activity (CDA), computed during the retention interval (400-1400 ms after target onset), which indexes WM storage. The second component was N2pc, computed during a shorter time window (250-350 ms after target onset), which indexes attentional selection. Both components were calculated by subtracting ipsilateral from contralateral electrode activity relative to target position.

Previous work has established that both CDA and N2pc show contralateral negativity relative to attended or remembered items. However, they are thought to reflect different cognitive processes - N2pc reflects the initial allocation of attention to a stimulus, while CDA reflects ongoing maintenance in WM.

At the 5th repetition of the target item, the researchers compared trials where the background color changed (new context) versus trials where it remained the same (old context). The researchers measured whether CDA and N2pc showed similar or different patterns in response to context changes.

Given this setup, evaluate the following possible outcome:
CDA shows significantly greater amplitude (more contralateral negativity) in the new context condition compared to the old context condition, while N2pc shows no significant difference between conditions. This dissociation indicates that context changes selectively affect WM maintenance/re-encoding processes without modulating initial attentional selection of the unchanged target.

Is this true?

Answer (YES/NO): YES